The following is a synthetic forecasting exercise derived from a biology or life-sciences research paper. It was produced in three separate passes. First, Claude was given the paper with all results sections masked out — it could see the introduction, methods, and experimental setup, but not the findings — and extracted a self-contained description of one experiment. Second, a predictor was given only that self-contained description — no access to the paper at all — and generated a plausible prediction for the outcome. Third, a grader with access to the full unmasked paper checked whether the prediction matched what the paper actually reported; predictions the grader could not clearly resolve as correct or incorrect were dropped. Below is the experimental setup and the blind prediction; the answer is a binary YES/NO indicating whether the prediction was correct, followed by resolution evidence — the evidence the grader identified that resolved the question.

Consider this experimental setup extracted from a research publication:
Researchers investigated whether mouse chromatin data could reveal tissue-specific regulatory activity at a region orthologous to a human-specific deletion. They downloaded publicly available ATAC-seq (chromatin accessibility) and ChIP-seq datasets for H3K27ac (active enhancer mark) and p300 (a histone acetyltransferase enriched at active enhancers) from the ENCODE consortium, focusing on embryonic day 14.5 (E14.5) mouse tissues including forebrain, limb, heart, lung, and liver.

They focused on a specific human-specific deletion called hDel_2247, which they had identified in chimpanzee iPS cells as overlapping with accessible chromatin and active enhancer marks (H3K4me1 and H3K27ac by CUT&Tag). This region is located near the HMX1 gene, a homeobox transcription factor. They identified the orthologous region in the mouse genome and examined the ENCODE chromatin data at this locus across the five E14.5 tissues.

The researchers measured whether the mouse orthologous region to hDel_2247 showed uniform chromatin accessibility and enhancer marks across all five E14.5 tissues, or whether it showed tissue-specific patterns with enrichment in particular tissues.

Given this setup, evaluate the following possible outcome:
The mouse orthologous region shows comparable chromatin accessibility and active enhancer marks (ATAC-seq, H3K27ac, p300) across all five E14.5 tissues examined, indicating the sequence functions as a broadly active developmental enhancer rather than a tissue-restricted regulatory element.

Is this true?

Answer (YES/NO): NO